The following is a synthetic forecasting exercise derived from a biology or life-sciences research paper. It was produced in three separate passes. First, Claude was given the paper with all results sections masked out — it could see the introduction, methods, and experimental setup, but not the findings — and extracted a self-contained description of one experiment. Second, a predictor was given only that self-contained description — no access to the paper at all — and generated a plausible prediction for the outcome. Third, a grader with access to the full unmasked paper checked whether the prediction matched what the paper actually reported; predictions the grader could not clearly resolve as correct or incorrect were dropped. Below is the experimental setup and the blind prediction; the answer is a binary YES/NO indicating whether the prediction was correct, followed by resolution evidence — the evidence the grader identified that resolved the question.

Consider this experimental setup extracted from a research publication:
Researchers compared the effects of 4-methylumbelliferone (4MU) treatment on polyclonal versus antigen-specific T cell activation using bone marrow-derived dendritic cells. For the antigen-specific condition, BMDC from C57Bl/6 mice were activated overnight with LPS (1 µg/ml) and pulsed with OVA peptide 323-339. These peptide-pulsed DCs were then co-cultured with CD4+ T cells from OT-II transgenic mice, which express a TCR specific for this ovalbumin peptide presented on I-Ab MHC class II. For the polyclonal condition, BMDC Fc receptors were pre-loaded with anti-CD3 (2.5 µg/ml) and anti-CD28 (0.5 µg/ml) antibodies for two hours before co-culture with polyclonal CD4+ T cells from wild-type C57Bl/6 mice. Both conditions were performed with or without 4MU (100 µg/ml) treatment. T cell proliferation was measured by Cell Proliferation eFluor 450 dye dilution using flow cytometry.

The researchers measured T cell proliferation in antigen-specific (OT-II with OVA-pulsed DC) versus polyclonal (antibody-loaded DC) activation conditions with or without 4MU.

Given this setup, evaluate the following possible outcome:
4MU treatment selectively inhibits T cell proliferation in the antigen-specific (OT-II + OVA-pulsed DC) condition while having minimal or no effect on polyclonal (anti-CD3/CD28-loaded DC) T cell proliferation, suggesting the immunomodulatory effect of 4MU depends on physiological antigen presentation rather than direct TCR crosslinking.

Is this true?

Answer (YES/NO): NO